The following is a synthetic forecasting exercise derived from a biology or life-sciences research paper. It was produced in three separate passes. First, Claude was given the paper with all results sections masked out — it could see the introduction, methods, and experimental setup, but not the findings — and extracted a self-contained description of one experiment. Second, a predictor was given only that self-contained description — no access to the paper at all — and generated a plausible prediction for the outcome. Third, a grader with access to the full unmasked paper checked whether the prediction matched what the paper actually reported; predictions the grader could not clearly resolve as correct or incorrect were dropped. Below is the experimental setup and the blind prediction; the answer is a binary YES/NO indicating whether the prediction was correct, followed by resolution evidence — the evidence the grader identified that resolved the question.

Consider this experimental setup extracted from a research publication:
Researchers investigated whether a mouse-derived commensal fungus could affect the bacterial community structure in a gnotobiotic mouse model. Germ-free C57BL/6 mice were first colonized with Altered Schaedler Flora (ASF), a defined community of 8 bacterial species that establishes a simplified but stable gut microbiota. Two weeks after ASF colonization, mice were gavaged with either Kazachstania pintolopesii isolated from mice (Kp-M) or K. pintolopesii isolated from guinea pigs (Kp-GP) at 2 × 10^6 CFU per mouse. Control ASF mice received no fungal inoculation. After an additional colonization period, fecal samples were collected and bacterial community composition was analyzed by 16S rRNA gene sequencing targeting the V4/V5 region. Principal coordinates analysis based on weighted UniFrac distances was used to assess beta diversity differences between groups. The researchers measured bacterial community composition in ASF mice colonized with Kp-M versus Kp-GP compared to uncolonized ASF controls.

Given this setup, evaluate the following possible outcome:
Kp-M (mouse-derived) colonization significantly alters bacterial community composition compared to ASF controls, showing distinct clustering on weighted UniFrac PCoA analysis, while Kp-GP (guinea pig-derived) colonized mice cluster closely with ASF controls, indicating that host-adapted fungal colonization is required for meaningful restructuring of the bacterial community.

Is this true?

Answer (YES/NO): NO